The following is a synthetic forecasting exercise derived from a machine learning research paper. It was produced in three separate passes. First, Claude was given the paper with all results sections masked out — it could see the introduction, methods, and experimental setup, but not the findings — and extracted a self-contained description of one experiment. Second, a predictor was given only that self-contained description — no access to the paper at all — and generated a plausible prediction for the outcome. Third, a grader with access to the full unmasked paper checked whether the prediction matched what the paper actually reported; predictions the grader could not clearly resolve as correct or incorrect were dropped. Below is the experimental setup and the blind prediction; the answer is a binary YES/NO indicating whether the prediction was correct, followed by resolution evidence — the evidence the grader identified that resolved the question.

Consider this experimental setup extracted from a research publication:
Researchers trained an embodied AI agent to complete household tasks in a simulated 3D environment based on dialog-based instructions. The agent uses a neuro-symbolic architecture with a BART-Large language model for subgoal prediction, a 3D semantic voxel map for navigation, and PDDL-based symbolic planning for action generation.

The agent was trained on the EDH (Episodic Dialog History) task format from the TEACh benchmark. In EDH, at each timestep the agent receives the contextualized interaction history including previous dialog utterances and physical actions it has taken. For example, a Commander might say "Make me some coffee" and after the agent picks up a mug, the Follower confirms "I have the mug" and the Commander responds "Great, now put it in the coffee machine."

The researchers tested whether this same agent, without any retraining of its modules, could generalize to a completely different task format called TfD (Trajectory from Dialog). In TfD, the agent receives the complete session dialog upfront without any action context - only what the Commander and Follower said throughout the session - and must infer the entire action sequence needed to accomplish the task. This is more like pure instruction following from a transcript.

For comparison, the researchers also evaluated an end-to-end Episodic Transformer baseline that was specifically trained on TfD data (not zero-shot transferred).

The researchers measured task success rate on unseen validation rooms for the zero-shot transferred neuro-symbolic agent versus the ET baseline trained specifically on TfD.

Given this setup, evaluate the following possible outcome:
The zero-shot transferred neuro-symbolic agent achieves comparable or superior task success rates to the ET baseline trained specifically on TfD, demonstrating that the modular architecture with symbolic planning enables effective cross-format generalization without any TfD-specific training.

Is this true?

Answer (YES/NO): YES